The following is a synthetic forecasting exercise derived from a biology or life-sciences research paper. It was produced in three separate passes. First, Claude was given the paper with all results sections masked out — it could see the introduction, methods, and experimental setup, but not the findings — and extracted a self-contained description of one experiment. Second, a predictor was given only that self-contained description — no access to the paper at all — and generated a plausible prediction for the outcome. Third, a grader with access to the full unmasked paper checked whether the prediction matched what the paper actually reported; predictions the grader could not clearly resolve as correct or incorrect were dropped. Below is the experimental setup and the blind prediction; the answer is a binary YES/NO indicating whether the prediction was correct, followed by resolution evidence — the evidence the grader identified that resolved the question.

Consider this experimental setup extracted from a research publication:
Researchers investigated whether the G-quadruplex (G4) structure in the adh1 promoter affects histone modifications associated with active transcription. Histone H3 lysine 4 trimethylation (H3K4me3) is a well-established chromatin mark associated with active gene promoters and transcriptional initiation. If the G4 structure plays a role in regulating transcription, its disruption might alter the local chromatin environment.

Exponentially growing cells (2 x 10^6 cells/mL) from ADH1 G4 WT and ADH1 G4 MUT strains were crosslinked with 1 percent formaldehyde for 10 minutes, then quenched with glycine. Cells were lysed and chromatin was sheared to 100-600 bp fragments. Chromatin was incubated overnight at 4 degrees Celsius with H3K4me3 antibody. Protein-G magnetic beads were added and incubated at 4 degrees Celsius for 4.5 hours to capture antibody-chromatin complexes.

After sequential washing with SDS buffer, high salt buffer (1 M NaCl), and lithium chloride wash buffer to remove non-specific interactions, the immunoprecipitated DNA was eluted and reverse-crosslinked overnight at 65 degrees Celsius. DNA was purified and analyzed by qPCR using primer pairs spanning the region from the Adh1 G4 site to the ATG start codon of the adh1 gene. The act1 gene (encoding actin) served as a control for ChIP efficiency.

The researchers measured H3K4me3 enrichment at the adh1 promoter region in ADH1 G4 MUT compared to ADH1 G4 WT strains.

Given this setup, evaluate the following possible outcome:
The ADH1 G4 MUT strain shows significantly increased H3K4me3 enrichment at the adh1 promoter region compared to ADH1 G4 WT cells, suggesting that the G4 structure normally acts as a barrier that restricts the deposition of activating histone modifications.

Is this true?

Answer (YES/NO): NO